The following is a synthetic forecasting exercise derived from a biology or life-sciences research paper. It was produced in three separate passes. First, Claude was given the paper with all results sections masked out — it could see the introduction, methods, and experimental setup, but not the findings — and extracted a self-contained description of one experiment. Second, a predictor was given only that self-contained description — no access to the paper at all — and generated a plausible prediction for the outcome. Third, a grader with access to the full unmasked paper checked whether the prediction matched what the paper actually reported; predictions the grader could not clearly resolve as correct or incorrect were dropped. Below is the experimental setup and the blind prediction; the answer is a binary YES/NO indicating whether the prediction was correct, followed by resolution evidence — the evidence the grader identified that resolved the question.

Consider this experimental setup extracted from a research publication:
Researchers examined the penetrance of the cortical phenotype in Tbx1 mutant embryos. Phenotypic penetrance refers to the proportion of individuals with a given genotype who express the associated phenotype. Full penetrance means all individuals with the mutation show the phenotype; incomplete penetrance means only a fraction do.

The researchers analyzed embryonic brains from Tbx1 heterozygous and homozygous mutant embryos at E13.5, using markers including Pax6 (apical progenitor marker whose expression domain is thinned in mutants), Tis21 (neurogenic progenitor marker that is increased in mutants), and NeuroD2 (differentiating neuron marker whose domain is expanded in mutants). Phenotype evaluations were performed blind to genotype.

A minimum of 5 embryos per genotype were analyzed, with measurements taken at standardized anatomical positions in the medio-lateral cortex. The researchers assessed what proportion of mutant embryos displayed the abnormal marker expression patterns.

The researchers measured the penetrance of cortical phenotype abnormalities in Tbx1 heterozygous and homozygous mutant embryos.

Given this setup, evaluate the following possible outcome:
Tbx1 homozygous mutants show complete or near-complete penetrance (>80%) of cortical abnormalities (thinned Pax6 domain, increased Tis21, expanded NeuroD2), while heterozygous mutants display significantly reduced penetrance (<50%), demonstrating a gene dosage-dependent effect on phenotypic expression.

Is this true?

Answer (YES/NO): NO